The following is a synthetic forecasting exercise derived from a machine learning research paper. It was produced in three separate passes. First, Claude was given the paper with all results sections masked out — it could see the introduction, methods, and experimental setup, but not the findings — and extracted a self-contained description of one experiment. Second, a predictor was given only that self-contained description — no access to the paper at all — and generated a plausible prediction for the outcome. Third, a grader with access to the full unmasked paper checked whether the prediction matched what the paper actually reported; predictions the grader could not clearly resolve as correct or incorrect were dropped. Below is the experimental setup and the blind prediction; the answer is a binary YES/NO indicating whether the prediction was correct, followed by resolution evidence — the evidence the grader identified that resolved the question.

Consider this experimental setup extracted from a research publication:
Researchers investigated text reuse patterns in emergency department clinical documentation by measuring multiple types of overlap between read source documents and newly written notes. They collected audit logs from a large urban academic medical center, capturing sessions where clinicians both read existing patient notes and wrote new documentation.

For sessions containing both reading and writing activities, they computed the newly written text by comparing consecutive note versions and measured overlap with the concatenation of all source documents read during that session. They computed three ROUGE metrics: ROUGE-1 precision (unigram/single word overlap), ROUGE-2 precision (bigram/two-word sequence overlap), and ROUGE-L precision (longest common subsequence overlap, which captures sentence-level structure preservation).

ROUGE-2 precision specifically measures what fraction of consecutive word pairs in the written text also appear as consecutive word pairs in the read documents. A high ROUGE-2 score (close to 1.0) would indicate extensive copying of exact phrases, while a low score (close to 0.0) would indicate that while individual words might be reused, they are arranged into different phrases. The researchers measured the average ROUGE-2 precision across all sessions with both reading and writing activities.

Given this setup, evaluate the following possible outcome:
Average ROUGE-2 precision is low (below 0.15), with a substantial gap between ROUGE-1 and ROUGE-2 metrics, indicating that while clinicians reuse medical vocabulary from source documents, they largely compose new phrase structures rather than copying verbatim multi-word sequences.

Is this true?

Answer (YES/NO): YES